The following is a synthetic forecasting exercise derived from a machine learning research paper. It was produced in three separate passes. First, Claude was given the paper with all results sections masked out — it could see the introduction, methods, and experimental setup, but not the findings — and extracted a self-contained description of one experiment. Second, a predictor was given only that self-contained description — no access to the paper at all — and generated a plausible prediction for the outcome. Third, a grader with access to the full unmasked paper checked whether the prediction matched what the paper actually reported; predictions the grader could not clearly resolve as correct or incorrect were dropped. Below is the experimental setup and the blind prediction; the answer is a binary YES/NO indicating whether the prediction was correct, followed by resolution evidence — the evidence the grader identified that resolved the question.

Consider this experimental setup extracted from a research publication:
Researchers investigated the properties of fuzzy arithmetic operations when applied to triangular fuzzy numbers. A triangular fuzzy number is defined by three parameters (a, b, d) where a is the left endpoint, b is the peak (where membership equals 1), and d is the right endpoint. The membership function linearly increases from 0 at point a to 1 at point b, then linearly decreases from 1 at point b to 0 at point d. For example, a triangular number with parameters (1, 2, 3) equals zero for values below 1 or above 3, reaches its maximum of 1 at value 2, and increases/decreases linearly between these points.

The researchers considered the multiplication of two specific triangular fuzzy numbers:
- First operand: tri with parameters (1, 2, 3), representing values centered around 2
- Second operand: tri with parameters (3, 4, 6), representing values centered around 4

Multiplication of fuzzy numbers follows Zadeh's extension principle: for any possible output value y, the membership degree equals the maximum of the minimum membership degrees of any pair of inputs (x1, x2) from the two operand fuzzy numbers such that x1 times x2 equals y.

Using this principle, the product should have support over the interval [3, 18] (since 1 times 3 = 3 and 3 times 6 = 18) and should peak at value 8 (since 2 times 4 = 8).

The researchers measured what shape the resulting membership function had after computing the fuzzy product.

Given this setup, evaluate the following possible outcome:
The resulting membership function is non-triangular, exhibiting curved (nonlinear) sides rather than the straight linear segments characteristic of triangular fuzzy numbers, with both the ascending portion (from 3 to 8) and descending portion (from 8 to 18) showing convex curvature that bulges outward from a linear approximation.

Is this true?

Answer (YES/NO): NO